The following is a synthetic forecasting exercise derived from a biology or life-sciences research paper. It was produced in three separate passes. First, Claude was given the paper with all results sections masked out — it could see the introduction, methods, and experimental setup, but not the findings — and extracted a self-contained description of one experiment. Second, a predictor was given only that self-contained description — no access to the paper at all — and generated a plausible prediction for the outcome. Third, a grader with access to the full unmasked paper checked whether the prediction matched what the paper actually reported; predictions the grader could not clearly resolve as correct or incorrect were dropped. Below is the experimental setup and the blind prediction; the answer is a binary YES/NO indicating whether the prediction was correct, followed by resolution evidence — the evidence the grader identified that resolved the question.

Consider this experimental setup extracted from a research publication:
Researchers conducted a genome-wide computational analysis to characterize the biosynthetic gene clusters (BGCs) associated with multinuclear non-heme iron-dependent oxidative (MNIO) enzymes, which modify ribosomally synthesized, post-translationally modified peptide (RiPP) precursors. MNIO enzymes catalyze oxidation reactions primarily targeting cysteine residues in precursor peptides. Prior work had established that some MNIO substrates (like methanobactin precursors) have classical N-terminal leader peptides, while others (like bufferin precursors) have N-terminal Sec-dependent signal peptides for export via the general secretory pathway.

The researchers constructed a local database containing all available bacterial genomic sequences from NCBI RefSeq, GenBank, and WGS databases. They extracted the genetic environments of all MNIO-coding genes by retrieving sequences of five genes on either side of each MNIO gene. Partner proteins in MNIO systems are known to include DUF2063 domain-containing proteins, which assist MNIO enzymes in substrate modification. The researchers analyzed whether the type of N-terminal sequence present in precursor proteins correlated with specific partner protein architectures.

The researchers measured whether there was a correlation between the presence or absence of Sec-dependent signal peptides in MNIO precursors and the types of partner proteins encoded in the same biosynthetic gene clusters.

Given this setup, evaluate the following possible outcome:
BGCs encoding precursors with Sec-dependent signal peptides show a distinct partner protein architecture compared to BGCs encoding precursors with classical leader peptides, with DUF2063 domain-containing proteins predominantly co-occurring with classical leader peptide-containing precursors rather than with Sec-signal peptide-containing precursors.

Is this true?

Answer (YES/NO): NO